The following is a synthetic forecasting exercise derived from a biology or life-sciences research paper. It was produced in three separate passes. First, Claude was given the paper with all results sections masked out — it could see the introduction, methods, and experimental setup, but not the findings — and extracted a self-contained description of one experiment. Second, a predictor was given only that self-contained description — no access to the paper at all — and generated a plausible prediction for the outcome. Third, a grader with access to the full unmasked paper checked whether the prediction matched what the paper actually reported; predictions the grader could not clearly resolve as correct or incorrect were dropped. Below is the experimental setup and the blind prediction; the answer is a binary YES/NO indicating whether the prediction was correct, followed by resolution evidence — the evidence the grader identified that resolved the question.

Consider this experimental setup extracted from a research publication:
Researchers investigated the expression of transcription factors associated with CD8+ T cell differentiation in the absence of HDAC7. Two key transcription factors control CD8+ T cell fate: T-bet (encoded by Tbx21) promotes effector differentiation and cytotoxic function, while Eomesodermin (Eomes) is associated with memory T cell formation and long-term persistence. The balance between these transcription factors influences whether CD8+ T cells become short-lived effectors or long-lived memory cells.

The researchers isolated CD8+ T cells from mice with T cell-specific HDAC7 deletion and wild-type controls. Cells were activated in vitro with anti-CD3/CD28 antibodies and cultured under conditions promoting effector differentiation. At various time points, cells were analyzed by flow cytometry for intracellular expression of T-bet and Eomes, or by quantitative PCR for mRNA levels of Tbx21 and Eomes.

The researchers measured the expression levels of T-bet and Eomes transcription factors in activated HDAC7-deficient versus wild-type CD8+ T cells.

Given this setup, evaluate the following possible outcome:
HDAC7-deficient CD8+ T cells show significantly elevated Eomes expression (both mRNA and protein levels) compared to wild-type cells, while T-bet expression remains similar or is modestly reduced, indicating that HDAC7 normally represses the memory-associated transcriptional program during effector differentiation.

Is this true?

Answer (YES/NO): YES